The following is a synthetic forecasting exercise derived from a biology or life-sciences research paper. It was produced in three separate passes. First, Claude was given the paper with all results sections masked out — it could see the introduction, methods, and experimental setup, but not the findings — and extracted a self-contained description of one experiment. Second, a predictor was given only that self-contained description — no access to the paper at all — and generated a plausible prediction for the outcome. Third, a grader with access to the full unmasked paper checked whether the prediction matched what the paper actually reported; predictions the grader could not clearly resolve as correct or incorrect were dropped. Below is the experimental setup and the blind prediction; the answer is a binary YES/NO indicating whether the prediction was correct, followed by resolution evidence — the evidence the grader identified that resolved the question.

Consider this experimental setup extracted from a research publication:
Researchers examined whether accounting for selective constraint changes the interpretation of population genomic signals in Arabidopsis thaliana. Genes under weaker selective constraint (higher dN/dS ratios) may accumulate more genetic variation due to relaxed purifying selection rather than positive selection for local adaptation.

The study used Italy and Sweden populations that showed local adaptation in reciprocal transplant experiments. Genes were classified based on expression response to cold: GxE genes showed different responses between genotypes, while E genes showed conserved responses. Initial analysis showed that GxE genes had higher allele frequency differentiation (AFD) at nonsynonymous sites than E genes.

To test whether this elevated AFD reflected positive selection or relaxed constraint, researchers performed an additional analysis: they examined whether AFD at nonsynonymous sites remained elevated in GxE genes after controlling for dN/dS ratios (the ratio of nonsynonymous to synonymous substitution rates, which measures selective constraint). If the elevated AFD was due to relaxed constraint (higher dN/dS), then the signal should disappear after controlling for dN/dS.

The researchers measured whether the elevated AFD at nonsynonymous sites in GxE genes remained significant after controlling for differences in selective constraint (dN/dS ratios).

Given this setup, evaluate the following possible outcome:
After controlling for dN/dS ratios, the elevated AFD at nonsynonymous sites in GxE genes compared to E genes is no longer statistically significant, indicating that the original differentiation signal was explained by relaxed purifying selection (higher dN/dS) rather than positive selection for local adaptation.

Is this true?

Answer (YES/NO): NO